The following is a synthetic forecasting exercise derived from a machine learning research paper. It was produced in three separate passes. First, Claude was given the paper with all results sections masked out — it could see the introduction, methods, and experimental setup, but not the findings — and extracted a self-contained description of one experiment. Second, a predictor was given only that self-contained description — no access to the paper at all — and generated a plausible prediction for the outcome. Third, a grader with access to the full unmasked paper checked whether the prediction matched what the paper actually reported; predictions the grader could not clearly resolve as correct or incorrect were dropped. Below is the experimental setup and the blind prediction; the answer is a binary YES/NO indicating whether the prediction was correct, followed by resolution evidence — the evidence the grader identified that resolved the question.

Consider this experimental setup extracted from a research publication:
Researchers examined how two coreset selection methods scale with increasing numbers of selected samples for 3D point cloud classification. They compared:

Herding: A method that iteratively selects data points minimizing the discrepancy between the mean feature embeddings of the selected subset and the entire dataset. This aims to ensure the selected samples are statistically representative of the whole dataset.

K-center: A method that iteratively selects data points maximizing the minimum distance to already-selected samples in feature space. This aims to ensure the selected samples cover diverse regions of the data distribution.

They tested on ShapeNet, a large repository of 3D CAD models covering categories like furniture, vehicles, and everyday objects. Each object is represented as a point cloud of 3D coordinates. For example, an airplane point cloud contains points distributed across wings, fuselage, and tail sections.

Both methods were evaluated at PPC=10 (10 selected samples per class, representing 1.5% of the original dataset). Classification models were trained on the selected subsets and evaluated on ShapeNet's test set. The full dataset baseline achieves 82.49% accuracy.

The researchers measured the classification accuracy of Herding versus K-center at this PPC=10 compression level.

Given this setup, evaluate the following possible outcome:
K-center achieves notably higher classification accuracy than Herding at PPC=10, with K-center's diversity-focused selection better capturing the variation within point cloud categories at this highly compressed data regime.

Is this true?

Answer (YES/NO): NO